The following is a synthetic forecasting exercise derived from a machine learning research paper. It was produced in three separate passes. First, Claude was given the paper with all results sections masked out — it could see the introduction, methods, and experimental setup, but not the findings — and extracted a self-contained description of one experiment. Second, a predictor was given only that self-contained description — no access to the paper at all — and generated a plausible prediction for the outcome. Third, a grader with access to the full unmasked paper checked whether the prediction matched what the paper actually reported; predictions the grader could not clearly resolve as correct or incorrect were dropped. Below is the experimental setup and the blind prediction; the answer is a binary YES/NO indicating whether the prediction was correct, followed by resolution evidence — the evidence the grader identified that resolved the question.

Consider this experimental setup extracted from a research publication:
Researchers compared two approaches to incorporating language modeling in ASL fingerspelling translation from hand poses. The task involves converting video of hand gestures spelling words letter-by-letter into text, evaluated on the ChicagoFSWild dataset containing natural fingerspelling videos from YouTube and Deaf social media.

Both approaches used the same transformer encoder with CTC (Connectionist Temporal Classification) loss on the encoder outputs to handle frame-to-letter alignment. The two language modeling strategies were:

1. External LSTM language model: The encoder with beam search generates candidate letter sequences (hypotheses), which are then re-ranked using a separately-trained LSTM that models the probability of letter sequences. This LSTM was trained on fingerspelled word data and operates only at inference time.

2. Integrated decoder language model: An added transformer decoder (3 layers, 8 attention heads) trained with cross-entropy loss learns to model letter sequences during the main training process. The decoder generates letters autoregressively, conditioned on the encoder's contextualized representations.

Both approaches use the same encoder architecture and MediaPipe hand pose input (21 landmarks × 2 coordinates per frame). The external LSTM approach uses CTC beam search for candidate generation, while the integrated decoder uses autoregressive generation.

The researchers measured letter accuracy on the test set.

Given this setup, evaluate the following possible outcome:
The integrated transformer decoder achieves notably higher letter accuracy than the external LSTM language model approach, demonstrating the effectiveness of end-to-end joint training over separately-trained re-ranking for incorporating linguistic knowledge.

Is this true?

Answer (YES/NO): NO